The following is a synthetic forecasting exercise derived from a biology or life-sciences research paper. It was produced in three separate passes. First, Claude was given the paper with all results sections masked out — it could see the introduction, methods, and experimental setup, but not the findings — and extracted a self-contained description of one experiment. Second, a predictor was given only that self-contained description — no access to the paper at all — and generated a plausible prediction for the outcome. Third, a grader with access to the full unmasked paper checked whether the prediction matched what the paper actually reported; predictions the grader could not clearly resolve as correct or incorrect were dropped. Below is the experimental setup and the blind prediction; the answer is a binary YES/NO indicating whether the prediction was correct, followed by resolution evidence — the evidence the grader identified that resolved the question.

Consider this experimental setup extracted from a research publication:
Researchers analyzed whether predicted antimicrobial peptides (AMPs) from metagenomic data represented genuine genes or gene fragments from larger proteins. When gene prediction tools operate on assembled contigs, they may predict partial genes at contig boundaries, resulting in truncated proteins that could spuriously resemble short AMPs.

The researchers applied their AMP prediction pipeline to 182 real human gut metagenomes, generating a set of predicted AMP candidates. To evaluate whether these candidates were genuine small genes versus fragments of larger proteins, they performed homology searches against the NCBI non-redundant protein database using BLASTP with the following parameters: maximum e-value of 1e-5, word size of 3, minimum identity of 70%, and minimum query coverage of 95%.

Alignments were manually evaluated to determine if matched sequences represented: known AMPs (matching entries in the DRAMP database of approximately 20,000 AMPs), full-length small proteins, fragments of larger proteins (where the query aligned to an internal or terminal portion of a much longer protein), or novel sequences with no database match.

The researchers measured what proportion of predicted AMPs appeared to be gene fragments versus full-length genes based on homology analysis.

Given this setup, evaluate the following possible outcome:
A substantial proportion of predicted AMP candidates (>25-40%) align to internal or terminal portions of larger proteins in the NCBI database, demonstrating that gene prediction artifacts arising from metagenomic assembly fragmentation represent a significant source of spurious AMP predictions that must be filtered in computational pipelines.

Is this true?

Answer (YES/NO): NO